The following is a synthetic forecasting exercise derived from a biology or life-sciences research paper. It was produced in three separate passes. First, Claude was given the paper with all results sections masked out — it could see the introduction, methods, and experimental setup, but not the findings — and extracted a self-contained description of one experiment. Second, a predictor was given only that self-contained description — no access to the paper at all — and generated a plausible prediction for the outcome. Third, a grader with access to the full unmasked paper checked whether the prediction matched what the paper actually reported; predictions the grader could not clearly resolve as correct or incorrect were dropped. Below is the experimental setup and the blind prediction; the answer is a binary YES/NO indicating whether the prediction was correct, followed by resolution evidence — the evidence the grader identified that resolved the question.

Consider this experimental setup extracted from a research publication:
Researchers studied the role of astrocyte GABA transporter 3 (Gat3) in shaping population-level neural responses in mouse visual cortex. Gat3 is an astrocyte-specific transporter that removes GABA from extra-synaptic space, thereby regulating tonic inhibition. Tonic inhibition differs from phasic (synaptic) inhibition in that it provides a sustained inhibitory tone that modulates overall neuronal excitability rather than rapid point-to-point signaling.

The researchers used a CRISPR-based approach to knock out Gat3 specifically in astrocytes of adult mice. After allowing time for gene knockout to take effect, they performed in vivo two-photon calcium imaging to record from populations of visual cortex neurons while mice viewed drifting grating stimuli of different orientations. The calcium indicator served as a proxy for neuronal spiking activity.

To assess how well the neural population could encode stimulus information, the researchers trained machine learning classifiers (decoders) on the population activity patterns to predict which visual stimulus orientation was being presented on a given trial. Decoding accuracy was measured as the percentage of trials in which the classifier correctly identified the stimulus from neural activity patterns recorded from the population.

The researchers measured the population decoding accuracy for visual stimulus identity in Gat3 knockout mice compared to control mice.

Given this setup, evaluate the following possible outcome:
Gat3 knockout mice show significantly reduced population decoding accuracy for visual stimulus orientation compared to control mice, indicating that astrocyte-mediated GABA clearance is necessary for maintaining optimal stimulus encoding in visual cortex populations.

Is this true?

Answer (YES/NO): YES